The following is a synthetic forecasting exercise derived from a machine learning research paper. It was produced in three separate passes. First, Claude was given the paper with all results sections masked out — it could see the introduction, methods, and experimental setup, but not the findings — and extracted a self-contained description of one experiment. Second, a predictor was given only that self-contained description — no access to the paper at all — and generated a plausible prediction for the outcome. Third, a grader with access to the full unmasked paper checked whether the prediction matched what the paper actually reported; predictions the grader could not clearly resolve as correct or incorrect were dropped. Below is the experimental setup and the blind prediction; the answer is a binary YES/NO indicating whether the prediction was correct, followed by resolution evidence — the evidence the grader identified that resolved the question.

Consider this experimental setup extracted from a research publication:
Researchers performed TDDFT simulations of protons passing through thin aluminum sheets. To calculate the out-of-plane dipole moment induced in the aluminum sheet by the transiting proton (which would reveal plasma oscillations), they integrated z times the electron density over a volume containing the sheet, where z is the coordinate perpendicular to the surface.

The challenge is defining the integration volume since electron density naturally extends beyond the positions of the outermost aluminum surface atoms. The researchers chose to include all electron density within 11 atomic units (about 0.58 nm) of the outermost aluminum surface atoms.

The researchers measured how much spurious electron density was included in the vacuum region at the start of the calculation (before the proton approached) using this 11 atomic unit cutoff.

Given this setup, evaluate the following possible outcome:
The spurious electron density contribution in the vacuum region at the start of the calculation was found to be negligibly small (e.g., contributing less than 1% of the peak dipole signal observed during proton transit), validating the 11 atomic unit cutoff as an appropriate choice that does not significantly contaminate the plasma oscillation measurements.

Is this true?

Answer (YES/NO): NO